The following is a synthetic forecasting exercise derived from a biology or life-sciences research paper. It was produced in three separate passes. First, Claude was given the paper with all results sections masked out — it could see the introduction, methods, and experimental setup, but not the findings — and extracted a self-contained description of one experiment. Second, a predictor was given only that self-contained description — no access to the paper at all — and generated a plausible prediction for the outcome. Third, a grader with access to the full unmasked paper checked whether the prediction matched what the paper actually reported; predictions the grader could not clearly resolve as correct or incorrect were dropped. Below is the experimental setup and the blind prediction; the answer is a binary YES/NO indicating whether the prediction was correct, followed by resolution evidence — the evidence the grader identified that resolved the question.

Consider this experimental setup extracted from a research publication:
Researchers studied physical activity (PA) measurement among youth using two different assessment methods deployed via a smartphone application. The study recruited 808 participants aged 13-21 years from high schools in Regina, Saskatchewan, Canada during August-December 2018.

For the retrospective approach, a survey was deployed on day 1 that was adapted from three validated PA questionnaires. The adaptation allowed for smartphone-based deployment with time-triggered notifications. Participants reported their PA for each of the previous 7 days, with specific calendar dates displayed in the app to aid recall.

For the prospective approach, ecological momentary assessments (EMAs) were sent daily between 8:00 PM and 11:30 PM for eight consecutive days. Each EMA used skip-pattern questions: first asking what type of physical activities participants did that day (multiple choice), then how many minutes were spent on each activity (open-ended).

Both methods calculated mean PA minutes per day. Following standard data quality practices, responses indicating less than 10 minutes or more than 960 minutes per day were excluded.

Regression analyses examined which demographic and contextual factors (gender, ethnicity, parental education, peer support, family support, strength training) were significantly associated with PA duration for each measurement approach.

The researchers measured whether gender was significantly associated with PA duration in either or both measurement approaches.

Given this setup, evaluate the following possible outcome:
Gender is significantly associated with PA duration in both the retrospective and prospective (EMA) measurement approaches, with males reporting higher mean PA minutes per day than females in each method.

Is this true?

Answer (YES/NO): NO